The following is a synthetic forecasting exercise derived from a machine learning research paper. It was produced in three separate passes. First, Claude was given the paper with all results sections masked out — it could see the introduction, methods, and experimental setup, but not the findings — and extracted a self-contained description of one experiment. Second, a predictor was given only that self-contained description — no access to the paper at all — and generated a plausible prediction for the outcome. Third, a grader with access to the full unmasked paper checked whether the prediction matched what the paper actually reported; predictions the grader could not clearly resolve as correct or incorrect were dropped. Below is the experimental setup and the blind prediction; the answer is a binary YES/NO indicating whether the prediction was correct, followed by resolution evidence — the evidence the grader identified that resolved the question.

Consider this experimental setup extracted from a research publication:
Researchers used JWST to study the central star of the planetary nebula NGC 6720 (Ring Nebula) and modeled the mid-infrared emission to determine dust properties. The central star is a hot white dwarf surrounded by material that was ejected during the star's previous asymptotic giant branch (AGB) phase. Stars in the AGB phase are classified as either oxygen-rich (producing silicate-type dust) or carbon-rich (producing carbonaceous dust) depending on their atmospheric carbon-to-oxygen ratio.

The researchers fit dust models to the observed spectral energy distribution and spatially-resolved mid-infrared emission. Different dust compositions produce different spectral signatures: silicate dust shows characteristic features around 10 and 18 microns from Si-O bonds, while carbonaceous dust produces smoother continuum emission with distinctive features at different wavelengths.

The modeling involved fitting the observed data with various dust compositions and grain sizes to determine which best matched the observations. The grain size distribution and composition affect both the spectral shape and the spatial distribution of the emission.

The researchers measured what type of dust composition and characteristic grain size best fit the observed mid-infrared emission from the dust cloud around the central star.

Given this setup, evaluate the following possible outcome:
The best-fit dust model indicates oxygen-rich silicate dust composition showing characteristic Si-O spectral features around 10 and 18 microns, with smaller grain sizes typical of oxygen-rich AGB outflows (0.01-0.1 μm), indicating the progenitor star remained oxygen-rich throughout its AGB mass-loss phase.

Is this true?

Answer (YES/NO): NO